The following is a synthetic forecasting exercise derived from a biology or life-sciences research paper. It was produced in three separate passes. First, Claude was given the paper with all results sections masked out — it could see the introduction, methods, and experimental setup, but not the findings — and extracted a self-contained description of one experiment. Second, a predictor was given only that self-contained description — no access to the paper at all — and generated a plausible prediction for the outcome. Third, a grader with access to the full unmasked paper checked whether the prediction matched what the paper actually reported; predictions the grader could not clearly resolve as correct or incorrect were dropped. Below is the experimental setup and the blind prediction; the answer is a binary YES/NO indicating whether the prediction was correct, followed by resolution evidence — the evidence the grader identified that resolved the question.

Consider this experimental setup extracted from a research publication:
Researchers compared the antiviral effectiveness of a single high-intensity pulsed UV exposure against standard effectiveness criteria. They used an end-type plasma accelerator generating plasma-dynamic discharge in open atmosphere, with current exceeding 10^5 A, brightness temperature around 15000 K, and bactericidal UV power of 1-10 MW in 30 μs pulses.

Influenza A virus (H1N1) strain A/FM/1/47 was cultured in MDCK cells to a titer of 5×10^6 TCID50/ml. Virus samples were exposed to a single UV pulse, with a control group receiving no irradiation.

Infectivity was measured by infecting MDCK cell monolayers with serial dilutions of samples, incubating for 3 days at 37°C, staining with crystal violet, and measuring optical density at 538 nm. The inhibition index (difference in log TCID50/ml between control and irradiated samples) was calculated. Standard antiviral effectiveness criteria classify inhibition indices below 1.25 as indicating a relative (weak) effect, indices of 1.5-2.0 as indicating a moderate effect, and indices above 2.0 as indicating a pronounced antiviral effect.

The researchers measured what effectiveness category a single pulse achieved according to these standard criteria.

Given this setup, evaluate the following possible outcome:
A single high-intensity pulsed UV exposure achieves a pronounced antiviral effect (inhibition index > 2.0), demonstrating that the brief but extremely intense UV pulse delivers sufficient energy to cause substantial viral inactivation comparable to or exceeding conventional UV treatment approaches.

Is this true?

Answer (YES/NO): NO